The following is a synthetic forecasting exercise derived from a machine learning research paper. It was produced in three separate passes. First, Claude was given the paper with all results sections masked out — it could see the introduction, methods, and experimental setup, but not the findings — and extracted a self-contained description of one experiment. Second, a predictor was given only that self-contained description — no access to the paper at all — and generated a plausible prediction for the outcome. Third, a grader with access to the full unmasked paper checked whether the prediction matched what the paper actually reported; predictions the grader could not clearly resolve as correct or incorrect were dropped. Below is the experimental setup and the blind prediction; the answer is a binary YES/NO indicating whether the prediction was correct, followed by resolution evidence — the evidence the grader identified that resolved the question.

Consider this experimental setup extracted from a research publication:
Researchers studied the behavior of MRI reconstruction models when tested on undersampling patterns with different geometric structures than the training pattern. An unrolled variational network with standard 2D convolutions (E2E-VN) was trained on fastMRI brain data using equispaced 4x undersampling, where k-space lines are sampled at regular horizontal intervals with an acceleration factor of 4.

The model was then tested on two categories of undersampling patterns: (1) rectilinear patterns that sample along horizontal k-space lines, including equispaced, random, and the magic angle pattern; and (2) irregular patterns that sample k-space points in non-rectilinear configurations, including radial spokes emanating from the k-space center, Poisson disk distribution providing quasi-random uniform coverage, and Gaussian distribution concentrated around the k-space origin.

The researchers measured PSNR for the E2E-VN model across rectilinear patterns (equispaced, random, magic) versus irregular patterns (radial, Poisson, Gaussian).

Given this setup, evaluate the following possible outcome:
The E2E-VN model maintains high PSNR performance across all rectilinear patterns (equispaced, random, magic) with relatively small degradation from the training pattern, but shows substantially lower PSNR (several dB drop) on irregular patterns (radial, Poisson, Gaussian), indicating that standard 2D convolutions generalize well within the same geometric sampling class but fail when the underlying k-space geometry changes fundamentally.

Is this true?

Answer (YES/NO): YES